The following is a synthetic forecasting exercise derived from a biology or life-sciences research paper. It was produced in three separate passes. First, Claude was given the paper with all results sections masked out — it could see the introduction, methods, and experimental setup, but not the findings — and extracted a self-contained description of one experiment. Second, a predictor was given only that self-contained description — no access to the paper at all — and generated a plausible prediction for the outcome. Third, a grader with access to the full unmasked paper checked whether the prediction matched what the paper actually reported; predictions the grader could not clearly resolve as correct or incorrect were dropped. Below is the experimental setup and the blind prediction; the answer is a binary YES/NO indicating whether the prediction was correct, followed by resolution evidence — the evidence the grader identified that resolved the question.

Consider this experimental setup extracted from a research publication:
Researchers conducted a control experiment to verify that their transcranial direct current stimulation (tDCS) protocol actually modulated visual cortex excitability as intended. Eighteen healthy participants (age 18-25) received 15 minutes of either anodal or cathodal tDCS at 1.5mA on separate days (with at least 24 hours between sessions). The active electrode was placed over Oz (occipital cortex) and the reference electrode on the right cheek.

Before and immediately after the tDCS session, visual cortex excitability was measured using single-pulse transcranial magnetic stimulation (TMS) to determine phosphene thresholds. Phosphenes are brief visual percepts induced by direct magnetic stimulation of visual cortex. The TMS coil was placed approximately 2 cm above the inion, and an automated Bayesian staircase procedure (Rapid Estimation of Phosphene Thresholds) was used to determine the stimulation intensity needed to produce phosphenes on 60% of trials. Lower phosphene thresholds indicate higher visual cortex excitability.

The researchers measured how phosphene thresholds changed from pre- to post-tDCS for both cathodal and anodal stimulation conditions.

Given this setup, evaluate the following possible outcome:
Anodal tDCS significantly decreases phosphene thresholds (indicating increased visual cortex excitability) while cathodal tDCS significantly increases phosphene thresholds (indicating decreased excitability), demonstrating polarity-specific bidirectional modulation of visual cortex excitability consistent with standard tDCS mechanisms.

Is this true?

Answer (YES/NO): YES